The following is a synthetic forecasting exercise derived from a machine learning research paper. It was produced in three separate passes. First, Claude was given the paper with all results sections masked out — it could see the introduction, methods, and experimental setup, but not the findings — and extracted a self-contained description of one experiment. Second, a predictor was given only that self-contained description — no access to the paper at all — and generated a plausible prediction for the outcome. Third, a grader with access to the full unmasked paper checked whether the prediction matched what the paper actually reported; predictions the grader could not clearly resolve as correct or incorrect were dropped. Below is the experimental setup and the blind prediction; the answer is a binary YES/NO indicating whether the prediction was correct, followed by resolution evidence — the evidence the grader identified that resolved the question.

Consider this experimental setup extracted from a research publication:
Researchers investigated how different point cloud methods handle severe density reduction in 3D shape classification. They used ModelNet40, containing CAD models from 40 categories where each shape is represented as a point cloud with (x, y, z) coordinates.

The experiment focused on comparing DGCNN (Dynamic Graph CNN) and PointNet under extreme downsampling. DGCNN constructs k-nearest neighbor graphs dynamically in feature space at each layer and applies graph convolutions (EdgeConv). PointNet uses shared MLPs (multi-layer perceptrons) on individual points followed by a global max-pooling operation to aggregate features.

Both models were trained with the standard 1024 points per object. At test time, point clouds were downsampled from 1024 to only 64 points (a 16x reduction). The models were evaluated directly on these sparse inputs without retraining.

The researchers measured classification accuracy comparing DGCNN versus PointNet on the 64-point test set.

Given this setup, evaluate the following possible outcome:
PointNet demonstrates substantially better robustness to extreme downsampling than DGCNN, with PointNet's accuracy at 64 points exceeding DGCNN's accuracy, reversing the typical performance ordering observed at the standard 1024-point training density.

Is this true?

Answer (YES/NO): YES